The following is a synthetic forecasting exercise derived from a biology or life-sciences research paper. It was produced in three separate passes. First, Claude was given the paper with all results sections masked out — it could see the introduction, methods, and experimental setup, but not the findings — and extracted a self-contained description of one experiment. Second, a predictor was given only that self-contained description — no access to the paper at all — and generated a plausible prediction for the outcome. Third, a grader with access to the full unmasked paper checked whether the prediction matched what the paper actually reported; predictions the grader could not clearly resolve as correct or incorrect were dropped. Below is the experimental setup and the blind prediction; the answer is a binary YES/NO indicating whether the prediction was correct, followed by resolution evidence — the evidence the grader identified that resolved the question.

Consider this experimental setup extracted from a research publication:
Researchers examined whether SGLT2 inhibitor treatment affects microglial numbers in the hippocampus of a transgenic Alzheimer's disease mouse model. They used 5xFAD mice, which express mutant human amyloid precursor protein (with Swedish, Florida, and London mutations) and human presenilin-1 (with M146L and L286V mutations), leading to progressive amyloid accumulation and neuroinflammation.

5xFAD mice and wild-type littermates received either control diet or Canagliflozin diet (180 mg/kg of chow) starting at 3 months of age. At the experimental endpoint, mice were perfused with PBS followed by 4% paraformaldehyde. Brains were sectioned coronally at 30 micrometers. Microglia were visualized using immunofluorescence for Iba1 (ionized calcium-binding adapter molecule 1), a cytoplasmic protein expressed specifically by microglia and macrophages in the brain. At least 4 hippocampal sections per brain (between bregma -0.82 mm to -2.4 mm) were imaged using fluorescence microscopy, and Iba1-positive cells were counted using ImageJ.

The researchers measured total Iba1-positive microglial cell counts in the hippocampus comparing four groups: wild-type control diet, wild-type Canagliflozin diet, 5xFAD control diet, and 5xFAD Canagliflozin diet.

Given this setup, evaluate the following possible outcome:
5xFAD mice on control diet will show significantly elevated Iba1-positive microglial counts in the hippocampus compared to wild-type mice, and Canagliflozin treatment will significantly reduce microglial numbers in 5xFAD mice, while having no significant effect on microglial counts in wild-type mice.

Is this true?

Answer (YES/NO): NO